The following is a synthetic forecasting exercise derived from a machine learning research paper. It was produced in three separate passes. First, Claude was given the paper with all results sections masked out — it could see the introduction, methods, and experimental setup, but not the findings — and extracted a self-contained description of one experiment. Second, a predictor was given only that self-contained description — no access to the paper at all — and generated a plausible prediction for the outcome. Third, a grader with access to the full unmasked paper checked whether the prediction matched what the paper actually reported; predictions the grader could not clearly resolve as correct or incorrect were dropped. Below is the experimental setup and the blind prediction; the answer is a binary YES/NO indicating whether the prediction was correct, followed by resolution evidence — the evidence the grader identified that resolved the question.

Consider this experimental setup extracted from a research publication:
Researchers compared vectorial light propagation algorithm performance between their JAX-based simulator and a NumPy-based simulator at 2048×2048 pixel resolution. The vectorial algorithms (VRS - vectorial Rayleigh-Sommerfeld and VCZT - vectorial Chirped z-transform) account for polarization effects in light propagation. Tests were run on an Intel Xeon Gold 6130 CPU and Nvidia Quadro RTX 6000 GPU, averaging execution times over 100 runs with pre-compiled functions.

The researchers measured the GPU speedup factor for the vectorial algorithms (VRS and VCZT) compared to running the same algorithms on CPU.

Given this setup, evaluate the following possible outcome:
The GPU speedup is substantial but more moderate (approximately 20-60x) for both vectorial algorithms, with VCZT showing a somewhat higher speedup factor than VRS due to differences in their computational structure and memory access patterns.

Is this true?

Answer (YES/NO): NO